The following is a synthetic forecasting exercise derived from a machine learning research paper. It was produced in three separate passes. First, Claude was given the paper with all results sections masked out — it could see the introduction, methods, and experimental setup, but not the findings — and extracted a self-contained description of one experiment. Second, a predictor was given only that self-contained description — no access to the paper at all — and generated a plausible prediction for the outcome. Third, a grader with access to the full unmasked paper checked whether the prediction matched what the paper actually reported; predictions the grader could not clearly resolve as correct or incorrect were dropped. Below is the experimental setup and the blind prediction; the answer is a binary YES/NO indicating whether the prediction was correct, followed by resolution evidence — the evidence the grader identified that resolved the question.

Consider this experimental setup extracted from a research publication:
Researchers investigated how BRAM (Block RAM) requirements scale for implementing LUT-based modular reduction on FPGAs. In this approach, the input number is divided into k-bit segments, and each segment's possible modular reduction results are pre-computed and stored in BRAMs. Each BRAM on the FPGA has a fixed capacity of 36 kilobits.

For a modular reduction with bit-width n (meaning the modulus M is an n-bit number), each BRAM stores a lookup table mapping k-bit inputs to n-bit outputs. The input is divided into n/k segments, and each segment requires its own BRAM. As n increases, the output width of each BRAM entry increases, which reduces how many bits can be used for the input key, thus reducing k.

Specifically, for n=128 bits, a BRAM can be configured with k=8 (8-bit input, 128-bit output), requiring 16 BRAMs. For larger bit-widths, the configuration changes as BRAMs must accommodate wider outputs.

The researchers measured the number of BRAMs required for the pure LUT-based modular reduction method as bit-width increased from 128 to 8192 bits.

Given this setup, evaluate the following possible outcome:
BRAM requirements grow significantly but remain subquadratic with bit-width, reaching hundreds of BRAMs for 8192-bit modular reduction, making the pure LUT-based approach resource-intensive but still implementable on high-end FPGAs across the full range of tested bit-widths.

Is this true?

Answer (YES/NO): NO